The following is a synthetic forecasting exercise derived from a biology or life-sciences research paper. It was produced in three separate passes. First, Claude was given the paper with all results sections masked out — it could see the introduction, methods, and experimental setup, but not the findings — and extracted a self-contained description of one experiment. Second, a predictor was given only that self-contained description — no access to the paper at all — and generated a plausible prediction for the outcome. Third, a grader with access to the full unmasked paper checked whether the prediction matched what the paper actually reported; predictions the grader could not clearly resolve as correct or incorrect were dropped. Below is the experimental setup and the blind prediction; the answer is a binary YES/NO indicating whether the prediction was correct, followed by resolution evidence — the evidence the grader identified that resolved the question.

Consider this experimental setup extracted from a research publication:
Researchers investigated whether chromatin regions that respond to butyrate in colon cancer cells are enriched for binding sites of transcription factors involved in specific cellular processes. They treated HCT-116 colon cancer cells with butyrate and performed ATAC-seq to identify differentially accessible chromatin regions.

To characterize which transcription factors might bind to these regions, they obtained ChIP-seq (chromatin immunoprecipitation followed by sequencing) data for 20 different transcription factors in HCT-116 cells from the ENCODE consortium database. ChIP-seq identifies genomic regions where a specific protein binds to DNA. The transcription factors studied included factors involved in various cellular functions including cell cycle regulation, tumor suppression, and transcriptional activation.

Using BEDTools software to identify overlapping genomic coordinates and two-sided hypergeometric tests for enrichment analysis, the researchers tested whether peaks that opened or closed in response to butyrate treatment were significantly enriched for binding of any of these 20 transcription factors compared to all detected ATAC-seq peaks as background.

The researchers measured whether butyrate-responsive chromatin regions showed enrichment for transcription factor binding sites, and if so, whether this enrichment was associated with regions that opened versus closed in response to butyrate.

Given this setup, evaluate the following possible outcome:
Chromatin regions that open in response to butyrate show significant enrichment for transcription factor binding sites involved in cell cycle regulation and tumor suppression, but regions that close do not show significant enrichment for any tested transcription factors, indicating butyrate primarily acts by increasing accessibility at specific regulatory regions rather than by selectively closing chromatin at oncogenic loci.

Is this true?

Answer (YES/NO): NO